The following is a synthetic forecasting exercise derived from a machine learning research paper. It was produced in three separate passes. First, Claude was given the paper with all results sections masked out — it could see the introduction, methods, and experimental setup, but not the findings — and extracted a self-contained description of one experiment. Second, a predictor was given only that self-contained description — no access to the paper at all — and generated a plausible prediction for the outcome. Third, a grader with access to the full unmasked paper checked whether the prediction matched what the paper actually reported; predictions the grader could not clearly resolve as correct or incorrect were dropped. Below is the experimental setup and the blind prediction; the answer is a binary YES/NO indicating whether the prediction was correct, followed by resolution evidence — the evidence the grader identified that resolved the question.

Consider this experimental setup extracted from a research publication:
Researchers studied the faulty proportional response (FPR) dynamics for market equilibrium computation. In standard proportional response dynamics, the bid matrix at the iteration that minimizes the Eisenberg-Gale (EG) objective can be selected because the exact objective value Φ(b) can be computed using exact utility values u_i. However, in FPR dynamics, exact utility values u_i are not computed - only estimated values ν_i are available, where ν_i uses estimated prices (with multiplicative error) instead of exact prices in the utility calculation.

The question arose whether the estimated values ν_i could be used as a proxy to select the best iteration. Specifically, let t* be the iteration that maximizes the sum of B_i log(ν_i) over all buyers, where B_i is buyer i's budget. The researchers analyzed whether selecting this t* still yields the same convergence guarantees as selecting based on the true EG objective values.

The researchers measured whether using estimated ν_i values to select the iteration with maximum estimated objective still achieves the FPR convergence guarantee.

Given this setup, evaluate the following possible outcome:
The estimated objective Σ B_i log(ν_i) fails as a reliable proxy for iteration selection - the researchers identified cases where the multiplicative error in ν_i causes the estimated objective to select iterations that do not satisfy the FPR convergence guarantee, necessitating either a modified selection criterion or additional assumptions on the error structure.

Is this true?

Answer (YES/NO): NO